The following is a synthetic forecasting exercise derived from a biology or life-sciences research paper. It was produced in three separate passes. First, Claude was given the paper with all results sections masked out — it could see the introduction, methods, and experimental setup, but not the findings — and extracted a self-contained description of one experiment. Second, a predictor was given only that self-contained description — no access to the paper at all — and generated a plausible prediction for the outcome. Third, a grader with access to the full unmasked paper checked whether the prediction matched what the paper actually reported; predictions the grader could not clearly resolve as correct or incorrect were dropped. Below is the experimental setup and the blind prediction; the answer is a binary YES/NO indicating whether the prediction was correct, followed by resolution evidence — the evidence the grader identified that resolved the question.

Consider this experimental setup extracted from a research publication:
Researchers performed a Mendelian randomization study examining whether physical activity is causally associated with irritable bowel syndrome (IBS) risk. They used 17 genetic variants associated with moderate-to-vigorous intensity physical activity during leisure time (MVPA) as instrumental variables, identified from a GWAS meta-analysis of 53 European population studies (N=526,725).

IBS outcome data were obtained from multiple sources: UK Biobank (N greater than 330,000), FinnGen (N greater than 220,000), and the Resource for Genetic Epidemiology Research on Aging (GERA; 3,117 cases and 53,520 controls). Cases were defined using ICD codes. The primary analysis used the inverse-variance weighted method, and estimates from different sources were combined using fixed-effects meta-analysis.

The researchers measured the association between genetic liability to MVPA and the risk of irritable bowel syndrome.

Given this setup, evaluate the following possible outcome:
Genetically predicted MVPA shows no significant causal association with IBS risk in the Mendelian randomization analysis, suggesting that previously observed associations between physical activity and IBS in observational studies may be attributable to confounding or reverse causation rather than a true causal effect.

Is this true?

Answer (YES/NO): NO